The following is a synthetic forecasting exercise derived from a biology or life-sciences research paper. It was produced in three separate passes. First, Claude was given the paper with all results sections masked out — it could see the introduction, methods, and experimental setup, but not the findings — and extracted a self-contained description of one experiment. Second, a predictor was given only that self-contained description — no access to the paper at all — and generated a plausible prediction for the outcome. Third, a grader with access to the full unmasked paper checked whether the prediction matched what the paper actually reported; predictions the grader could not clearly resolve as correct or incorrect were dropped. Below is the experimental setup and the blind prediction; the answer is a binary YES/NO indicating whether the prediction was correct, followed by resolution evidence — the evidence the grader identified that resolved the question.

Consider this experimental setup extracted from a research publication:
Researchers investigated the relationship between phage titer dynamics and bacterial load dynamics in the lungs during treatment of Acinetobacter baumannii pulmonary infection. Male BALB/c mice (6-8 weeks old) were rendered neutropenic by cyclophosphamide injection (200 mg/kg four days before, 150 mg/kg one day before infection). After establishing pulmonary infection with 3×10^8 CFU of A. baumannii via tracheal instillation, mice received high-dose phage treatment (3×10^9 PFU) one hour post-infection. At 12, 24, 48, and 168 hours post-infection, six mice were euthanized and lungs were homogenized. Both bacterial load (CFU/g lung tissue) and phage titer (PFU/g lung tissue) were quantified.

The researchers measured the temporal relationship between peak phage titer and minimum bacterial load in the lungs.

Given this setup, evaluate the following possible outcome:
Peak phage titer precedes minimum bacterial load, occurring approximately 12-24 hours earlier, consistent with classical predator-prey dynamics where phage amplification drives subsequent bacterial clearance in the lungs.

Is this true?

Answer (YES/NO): NO